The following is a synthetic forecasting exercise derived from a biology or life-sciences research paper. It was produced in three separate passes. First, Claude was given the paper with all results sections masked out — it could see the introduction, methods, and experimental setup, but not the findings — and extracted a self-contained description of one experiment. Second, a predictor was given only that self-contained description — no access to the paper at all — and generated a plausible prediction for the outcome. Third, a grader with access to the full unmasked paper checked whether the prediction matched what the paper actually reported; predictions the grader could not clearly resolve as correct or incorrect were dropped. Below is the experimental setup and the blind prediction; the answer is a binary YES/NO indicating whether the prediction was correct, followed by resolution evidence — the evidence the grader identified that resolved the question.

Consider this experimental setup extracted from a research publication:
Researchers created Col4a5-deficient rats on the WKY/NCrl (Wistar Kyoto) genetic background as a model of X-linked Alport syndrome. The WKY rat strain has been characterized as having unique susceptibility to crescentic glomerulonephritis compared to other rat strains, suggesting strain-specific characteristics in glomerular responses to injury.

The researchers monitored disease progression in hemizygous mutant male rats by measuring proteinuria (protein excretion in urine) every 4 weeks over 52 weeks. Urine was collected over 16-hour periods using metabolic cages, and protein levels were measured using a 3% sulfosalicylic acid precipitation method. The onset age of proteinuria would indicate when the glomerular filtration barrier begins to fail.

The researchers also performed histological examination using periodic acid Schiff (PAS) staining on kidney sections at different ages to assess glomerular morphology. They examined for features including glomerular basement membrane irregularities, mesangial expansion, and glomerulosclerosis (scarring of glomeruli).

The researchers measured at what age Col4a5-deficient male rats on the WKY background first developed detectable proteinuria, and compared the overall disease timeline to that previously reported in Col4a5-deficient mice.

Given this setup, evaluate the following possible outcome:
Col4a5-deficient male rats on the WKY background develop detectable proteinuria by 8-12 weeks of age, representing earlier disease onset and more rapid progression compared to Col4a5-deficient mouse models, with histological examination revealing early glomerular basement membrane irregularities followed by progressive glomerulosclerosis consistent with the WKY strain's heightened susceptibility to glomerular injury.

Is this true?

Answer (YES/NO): NO